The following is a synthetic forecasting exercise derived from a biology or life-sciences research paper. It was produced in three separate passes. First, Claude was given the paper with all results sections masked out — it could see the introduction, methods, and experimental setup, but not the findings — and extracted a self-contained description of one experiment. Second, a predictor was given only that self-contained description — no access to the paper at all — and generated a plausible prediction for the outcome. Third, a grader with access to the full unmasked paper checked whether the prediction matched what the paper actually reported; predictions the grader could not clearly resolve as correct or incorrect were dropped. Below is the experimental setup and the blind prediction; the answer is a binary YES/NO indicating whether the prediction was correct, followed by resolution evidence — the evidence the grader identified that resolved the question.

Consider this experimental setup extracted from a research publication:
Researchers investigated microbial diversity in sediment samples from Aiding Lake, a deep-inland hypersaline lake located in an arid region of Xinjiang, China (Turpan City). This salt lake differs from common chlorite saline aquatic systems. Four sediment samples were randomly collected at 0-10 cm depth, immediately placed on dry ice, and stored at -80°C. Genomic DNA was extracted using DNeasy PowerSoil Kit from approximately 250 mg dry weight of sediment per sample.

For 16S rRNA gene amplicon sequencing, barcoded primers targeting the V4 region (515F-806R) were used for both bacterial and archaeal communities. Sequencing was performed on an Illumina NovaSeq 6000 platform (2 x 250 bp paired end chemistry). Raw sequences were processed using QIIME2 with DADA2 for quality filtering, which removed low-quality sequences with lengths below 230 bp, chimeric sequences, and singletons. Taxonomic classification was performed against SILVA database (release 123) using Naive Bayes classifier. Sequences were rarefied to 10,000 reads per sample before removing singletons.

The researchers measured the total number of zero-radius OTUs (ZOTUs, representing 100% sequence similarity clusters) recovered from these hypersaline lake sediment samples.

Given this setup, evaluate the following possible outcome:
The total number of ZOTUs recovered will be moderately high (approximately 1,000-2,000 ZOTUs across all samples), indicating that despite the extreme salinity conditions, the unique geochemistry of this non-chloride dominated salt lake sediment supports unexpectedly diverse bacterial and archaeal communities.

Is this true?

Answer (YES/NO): NO